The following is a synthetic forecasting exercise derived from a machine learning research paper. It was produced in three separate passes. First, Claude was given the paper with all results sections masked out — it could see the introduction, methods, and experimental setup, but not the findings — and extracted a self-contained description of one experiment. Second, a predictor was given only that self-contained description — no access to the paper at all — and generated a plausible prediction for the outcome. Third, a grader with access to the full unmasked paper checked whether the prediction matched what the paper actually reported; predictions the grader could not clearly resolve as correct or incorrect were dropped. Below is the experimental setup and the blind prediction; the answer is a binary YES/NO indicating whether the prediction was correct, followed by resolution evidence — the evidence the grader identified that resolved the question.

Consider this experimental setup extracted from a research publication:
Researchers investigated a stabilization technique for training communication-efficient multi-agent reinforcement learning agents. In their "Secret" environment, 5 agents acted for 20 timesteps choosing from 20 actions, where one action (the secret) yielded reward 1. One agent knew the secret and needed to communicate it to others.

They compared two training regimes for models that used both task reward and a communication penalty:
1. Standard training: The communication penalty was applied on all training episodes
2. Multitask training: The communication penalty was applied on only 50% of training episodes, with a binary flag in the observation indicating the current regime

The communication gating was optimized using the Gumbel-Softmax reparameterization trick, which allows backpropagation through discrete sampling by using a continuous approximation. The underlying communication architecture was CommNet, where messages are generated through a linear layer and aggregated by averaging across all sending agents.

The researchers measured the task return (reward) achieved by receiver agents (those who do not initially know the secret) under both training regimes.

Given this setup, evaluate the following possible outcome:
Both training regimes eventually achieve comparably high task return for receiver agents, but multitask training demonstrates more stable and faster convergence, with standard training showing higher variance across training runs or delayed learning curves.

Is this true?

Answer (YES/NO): NO